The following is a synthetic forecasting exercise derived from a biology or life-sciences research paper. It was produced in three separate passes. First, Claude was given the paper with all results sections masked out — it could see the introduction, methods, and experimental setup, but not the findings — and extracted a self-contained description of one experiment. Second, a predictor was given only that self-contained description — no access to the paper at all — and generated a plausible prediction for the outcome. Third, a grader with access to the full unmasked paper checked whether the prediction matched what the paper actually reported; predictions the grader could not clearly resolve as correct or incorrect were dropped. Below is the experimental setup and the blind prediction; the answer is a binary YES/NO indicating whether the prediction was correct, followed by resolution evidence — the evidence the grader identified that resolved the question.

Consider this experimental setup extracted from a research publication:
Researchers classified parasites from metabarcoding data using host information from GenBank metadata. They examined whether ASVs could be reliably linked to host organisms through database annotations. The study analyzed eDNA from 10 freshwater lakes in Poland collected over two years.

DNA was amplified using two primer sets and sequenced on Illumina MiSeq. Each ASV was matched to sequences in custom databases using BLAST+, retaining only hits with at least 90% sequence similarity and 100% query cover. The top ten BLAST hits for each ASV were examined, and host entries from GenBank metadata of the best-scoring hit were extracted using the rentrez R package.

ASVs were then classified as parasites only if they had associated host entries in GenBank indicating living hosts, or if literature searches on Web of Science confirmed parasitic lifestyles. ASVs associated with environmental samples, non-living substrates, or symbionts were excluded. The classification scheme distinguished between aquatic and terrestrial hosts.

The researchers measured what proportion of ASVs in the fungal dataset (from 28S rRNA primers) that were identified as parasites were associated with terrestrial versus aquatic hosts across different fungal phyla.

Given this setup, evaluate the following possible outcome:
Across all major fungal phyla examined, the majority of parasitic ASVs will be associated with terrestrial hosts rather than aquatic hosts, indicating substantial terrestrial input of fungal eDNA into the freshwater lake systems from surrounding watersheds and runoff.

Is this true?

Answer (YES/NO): NO